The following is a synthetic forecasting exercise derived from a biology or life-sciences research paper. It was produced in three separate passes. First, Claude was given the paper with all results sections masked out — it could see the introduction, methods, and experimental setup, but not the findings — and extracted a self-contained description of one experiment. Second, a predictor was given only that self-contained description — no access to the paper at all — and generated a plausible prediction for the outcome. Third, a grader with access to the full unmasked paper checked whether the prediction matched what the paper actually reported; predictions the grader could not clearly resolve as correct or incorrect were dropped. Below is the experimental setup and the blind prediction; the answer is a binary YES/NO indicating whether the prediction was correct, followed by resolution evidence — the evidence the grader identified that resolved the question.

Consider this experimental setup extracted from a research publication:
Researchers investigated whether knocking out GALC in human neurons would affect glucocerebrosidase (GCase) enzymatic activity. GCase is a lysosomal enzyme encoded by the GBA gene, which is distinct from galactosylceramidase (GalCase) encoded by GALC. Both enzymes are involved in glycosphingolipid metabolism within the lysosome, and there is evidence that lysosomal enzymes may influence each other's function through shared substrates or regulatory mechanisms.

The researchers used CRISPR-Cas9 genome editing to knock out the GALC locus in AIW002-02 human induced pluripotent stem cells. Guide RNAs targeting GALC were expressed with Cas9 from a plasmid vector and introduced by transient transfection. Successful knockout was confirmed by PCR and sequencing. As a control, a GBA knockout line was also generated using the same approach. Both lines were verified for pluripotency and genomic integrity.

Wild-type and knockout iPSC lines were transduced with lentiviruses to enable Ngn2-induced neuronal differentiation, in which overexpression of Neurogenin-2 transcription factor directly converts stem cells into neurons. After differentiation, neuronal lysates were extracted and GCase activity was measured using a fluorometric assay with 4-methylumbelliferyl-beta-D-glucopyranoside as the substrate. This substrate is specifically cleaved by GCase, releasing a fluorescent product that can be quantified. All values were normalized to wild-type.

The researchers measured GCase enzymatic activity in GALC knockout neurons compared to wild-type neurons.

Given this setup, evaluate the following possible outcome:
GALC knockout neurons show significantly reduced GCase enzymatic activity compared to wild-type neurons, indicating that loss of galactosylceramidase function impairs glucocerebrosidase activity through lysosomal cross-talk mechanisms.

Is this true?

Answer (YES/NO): NO